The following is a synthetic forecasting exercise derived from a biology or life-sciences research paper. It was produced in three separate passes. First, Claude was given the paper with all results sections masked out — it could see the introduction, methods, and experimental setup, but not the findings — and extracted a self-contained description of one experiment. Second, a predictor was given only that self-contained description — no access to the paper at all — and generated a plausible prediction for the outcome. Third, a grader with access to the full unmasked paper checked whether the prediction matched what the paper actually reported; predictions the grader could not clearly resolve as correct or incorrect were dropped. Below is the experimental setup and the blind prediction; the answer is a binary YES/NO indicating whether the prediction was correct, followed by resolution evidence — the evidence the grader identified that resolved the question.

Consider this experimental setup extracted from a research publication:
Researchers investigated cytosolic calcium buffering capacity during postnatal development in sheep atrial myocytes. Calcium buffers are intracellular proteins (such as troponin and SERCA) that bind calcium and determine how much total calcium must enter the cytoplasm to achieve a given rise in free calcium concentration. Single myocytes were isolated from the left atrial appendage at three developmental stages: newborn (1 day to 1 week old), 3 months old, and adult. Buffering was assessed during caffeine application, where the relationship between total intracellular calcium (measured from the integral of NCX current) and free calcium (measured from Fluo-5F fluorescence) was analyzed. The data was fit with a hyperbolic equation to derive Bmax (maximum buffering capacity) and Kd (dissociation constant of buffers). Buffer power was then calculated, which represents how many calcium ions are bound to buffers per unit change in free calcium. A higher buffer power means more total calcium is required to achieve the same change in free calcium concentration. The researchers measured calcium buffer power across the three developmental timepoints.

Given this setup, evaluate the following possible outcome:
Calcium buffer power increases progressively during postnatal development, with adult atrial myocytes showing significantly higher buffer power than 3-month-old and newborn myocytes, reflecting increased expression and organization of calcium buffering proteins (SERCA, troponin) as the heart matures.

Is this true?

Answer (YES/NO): NO